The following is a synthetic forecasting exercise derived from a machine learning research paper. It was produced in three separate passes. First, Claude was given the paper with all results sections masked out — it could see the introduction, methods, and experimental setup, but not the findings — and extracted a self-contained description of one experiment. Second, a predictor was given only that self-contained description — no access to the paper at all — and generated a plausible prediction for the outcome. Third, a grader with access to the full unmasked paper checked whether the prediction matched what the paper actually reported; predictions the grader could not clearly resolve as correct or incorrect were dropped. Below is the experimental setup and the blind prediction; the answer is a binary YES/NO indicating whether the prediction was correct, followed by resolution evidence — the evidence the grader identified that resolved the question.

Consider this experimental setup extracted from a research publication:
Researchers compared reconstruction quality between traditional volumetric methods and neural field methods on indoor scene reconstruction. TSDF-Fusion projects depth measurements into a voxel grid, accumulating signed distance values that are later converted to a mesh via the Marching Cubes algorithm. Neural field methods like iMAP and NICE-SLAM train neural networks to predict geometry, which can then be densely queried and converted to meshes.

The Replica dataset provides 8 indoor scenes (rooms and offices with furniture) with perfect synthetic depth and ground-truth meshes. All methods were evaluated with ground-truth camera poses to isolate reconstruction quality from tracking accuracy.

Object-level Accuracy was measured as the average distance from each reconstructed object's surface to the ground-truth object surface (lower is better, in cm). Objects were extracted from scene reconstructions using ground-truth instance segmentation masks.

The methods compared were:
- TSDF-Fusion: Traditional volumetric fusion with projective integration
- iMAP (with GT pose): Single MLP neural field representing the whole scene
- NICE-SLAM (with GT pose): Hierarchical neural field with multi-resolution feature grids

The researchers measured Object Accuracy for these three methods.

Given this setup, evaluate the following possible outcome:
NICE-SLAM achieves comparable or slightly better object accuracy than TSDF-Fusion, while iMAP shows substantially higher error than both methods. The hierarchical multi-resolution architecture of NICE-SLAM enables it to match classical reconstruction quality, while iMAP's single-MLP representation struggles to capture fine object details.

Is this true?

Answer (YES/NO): NO